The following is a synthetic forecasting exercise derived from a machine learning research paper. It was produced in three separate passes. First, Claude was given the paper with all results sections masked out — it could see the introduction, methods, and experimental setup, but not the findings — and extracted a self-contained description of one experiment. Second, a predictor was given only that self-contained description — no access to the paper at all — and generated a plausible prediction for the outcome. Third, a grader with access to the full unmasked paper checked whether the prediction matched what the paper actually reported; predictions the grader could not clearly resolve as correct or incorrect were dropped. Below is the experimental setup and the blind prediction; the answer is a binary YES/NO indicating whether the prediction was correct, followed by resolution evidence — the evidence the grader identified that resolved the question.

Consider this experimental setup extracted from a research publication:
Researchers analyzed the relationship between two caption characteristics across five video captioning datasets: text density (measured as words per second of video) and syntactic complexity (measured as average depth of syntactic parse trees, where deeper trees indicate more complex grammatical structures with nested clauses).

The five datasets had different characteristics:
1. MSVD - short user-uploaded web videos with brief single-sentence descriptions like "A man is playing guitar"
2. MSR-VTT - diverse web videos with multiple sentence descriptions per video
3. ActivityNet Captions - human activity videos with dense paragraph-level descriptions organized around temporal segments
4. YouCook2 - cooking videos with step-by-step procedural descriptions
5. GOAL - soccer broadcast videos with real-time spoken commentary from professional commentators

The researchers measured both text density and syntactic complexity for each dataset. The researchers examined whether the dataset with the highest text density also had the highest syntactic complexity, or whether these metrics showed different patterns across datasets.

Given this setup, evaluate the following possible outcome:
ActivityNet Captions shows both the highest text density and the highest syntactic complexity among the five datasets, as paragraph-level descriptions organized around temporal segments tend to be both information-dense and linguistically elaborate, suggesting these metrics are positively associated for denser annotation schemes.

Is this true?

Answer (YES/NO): NO